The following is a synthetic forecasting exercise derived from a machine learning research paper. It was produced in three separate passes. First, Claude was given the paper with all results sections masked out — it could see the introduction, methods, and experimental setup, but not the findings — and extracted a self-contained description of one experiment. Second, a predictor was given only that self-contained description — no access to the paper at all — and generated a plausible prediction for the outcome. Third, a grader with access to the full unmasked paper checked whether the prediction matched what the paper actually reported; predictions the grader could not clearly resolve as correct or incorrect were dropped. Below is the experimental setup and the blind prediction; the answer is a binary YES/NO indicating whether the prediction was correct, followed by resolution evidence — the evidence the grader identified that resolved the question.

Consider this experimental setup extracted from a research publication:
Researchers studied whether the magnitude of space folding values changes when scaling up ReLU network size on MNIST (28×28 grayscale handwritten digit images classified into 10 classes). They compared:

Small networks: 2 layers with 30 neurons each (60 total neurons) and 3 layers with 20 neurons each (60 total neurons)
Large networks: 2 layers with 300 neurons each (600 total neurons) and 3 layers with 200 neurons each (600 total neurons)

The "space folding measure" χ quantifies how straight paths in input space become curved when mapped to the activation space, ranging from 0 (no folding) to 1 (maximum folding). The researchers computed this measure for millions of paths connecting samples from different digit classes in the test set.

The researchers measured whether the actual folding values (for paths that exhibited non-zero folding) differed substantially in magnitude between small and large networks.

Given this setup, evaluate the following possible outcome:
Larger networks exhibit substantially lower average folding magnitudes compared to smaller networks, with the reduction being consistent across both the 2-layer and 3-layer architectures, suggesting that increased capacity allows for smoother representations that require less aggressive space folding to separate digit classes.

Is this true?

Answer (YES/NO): NO